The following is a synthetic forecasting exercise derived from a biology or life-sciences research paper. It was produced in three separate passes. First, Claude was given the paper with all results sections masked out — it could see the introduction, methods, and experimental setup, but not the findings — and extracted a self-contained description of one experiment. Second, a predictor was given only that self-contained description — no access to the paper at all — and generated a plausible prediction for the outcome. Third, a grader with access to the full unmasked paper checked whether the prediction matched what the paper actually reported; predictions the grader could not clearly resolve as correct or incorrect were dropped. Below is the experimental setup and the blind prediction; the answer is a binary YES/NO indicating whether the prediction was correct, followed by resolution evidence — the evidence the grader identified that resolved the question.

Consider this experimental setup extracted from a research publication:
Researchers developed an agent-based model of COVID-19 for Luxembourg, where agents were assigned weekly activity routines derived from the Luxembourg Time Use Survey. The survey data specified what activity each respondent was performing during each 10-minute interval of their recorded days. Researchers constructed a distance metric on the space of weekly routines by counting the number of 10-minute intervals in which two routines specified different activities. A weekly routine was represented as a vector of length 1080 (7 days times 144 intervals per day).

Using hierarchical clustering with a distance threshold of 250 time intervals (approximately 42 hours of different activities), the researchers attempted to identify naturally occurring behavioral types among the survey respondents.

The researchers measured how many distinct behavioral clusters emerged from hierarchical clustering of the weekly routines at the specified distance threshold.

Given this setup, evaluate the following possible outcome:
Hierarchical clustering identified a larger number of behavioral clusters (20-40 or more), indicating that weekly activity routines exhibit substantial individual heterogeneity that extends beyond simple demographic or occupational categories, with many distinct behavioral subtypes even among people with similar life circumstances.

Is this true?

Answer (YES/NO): NO